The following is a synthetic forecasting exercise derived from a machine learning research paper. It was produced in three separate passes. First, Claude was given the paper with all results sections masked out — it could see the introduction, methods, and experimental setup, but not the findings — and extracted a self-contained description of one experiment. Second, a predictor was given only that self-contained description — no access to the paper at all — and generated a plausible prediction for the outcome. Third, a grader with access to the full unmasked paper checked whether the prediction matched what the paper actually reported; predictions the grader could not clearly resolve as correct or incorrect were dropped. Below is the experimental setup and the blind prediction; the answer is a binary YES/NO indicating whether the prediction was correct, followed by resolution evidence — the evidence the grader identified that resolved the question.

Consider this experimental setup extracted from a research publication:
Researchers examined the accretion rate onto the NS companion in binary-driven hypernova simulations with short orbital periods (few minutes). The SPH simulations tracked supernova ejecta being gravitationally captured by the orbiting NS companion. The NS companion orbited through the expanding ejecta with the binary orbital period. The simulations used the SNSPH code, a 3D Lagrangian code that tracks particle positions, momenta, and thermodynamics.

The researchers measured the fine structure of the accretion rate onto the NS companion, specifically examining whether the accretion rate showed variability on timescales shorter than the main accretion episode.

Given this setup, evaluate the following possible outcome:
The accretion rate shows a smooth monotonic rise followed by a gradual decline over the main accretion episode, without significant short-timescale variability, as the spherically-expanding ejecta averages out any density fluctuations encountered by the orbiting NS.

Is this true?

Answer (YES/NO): NO